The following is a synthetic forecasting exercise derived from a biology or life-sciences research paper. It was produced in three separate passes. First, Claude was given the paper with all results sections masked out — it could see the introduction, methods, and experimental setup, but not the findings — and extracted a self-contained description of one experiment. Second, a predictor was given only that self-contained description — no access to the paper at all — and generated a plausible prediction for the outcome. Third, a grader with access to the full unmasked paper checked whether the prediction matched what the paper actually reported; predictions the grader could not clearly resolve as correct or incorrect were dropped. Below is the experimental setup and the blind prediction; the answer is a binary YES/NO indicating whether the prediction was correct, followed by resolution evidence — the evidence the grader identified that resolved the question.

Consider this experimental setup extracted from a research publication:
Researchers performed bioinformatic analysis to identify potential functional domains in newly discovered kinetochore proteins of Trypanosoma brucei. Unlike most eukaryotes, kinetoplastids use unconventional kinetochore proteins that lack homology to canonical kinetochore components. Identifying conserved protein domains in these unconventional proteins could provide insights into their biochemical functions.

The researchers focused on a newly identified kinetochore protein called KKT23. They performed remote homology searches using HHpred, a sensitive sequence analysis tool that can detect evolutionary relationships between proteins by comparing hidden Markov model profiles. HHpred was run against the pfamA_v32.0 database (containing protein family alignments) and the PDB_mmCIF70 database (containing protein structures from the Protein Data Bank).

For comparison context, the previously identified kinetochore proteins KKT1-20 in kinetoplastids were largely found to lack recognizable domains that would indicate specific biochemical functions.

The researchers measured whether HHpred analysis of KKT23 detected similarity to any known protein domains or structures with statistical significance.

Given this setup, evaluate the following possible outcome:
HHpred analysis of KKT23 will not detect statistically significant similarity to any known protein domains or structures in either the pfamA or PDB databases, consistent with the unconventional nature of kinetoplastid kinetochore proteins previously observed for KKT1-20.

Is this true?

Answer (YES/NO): NO